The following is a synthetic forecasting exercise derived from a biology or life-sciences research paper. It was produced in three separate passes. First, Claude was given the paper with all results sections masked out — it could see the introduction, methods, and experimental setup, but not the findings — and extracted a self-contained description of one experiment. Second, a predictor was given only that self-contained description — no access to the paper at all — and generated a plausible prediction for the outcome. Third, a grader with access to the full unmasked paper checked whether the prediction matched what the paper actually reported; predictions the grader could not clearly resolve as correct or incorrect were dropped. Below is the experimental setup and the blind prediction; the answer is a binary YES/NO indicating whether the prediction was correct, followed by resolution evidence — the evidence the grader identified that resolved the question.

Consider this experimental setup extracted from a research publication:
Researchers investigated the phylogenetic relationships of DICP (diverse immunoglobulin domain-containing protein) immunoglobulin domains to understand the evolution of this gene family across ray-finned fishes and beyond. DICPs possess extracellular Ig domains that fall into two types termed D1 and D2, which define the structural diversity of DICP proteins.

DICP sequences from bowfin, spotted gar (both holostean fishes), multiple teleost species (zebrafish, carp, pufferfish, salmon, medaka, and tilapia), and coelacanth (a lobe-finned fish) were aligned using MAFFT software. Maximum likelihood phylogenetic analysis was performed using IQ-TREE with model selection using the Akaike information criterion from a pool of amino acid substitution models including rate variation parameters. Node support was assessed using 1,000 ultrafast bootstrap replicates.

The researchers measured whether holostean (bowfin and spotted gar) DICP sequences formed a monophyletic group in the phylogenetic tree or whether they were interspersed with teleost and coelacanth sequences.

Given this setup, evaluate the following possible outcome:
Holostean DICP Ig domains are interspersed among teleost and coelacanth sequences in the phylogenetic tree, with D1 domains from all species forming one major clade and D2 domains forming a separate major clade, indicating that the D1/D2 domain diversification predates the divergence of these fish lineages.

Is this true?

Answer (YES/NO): YES